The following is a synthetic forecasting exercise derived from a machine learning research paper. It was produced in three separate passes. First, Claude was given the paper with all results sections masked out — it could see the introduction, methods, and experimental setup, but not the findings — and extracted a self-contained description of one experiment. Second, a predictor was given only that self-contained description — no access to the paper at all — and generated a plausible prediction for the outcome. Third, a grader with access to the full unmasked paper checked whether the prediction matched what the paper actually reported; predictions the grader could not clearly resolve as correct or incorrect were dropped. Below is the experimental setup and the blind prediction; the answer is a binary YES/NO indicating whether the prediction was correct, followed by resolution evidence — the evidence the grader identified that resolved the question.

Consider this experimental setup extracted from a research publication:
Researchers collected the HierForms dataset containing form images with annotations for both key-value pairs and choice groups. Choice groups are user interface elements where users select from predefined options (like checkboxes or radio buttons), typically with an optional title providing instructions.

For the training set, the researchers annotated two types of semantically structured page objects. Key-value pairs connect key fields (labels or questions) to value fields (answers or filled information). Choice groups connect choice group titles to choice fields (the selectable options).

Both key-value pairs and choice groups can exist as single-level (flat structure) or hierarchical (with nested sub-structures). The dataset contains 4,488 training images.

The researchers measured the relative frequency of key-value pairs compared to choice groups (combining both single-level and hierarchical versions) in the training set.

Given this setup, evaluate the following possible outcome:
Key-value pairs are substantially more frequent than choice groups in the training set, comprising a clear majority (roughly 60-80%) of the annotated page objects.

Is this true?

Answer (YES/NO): YES